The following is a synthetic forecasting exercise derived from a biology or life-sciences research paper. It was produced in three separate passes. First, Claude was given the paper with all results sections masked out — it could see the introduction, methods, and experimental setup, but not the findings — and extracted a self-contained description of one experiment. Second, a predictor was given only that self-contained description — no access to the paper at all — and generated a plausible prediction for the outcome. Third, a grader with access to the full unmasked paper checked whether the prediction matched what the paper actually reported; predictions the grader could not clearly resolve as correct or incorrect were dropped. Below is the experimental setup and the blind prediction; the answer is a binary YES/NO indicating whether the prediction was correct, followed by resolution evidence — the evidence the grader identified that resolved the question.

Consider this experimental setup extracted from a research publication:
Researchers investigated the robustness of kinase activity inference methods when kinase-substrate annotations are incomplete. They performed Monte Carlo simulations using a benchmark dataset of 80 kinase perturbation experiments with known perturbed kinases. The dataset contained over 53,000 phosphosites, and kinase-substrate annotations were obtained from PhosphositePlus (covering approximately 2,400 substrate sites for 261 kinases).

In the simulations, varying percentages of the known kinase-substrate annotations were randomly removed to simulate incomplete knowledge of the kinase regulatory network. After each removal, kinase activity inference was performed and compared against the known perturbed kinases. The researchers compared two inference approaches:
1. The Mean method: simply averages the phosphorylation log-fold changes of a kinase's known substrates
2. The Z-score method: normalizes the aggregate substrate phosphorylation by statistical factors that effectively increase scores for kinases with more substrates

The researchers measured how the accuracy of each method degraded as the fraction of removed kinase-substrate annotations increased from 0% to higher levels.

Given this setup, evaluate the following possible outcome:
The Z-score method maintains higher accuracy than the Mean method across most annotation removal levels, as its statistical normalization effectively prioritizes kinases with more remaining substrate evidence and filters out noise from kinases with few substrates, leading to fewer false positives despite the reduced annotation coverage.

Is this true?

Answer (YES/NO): NO